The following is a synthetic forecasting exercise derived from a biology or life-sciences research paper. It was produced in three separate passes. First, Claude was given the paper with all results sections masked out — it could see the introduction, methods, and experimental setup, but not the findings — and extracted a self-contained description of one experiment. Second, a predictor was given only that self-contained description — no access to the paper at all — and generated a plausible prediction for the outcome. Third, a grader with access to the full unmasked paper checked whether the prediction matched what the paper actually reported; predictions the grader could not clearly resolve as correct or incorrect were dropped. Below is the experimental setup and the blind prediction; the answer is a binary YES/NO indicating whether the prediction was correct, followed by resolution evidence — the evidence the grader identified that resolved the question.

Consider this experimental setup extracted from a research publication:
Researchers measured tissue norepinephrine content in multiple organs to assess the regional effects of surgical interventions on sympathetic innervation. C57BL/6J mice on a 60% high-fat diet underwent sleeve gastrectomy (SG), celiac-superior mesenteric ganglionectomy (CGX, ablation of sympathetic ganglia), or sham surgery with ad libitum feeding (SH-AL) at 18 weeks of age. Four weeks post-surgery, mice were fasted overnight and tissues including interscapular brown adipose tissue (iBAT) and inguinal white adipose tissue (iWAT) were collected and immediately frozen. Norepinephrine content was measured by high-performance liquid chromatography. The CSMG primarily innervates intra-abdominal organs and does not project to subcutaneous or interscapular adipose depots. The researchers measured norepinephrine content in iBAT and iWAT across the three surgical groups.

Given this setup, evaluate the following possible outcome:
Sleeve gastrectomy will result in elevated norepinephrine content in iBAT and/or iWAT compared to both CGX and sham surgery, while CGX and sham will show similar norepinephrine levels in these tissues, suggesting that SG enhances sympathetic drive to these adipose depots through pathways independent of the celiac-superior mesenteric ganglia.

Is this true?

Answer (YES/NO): NO